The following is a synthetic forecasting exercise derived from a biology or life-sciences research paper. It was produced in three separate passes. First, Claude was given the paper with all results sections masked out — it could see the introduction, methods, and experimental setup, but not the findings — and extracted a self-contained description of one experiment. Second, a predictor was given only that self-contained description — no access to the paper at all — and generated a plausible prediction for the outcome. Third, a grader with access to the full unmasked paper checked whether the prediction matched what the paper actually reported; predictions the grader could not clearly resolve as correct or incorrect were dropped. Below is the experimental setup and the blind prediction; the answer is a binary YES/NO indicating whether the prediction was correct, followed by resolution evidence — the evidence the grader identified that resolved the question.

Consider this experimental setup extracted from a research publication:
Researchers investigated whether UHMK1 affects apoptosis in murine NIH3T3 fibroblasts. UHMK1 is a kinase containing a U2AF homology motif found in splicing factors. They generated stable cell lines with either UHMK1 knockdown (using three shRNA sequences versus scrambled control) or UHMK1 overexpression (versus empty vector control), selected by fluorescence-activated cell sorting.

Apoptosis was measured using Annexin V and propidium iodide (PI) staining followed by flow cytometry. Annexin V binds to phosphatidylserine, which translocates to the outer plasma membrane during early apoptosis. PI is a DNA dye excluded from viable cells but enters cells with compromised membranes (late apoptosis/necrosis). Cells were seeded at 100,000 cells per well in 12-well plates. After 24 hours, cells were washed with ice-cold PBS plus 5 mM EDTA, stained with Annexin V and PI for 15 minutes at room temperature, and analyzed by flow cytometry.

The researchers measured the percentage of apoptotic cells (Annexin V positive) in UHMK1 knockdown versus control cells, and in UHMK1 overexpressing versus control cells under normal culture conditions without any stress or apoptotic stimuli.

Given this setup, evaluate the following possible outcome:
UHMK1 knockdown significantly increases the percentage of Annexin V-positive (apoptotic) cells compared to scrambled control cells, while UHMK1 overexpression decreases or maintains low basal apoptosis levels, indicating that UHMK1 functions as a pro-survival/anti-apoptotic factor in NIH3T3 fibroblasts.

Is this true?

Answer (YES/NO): NO